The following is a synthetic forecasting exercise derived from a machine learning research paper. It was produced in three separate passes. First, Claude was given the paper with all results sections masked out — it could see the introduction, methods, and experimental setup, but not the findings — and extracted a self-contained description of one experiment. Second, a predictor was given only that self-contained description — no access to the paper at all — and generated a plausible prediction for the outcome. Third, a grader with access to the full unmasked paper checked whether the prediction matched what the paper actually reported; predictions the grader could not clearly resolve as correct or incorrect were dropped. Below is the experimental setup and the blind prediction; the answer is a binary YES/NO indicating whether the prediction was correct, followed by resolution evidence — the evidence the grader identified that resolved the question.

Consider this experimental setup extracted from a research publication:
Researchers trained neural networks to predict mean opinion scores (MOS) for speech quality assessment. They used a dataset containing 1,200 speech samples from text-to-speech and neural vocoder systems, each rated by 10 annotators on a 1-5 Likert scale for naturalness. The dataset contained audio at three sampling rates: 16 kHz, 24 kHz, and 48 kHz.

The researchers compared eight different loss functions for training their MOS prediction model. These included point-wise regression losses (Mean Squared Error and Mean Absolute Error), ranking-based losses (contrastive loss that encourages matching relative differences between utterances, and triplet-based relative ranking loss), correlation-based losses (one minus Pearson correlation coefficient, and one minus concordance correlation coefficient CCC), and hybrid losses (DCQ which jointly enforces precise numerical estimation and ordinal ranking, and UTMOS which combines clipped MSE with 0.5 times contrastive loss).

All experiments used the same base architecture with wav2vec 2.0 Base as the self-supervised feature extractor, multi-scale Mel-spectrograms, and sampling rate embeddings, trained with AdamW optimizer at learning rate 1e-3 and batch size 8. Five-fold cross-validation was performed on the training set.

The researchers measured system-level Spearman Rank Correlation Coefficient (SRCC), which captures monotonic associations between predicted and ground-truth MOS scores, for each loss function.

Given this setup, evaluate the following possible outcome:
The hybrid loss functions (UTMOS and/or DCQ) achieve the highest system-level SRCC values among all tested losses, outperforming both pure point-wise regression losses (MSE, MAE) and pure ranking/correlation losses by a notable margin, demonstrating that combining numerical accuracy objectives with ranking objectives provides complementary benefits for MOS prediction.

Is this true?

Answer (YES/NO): NO